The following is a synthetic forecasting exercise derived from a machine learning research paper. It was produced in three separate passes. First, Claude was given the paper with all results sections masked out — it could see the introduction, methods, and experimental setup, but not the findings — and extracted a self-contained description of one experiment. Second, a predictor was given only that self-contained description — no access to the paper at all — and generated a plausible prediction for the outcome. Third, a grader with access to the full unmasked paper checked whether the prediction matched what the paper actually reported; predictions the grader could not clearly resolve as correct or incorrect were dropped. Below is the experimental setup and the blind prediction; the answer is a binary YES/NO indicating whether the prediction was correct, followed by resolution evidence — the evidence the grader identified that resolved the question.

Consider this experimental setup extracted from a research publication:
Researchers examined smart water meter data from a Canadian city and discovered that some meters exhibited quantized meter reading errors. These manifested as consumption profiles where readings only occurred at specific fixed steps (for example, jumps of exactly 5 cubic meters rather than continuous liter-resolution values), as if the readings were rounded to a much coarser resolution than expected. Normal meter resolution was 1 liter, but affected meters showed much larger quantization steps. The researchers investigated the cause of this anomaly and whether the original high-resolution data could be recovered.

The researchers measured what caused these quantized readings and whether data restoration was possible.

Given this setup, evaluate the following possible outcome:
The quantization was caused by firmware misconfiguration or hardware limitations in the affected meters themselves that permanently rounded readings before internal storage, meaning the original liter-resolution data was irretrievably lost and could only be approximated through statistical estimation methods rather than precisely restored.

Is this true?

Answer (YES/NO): NO